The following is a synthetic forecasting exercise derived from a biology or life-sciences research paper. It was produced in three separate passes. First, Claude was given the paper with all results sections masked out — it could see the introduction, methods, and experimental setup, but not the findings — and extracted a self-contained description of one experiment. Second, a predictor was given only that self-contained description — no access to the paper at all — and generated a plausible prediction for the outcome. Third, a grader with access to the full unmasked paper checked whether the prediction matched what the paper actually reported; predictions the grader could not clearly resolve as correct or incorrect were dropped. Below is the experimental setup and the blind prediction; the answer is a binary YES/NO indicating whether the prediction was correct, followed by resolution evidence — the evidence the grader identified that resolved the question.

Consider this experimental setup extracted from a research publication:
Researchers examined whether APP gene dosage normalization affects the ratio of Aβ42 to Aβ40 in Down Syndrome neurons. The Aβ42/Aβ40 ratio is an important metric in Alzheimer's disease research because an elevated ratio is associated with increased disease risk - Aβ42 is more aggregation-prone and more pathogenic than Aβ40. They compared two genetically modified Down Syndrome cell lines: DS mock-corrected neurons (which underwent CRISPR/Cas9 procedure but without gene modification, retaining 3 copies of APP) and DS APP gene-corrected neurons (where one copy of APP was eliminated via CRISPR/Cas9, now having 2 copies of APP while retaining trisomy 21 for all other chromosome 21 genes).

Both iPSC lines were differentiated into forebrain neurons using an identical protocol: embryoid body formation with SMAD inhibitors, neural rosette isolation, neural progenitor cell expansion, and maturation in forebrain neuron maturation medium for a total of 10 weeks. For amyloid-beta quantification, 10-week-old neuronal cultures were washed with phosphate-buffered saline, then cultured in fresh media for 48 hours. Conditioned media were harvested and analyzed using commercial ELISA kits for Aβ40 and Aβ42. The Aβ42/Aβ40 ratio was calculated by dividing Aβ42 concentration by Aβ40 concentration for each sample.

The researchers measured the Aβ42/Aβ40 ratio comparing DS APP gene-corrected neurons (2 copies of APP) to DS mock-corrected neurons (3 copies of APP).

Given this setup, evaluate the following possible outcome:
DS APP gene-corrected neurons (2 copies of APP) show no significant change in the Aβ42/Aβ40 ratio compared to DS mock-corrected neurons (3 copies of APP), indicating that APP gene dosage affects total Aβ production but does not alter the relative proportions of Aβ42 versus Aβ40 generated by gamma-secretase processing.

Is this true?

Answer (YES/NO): YES